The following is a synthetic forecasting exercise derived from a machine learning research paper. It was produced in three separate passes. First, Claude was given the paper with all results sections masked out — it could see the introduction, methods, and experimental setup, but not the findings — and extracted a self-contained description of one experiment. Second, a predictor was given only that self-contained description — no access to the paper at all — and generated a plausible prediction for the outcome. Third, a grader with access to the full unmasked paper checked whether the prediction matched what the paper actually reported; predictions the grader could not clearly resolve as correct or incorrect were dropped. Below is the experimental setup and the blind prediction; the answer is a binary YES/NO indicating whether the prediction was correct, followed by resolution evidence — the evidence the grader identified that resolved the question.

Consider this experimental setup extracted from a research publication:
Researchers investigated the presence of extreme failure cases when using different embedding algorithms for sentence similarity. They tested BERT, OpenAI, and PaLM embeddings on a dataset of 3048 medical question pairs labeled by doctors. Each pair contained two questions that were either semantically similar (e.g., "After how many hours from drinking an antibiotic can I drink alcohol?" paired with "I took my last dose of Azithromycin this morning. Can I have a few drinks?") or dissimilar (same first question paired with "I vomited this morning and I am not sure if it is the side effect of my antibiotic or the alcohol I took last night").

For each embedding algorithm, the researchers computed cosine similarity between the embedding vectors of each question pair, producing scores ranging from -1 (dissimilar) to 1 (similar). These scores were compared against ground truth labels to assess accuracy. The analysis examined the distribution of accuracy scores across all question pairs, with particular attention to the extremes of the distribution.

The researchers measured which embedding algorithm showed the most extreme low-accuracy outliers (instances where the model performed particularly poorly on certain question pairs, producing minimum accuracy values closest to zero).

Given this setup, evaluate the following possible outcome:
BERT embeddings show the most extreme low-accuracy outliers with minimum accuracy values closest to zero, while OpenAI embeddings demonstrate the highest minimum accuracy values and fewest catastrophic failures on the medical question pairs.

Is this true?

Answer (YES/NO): YES